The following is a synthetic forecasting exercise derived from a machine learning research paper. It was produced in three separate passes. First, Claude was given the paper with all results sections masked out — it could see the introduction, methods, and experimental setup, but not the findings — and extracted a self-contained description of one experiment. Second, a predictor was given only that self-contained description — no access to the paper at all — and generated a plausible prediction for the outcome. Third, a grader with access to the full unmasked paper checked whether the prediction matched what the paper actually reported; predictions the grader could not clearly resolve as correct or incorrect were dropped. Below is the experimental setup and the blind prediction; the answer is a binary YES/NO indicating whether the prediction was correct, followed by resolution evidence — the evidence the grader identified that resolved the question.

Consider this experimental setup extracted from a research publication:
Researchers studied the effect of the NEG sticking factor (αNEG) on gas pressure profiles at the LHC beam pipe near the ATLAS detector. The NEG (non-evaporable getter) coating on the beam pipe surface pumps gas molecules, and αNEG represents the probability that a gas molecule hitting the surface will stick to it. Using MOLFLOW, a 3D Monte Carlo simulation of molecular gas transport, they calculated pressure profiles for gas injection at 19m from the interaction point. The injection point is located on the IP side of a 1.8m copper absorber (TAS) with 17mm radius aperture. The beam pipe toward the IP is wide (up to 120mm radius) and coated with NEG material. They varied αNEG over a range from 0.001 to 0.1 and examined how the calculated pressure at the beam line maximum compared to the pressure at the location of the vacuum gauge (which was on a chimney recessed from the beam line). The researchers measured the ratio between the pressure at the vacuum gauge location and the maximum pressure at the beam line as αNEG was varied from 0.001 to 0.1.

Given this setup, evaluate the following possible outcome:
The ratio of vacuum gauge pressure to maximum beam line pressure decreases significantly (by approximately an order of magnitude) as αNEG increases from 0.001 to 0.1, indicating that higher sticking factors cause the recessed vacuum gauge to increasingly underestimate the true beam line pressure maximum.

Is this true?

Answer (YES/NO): NO